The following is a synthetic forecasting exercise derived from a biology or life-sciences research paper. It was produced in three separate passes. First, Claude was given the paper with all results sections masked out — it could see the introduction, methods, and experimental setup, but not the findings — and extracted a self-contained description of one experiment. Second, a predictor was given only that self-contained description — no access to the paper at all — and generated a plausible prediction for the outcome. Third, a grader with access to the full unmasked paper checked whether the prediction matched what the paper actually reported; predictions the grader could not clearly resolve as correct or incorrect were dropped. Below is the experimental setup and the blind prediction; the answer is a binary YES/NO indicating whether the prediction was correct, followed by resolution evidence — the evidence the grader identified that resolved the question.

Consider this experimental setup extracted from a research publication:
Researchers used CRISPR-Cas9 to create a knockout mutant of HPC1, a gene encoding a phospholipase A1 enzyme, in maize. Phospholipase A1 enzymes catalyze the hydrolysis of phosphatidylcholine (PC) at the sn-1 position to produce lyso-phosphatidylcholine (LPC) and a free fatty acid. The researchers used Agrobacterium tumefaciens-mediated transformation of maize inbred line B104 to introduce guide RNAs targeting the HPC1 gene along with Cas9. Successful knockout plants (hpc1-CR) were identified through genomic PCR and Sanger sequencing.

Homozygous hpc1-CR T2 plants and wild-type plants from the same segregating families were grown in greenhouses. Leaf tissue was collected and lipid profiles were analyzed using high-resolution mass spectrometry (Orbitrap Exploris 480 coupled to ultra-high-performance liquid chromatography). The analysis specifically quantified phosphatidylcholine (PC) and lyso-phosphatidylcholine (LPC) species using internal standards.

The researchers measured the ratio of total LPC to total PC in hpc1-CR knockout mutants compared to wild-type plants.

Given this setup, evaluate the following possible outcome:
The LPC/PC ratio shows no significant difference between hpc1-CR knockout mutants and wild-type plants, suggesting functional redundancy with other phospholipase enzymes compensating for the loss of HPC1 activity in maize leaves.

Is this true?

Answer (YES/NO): NO